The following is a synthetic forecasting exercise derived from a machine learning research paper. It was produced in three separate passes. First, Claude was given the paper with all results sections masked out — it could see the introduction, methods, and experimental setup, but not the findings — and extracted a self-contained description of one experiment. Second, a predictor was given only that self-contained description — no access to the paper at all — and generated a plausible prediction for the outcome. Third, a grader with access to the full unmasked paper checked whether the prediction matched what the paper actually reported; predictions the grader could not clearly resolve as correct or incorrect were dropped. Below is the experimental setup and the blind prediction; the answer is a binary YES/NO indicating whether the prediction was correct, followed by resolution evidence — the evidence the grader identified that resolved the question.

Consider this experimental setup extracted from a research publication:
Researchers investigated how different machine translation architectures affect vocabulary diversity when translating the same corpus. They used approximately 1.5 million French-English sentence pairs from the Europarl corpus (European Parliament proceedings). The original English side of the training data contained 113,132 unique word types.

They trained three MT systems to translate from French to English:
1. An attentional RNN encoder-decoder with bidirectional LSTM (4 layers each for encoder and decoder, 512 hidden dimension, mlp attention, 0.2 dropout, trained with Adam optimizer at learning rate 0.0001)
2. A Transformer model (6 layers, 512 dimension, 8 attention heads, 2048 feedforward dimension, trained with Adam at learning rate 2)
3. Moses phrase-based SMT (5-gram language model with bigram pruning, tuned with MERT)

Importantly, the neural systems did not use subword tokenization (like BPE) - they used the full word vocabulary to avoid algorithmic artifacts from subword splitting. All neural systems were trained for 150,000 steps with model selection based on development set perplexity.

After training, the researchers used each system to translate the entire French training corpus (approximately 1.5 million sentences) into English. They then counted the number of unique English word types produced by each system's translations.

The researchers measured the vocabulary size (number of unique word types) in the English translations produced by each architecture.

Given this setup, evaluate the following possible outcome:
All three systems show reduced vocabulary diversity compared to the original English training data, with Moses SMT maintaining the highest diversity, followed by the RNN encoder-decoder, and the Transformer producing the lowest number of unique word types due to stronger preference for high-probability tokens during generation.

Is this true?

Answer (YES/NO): NO